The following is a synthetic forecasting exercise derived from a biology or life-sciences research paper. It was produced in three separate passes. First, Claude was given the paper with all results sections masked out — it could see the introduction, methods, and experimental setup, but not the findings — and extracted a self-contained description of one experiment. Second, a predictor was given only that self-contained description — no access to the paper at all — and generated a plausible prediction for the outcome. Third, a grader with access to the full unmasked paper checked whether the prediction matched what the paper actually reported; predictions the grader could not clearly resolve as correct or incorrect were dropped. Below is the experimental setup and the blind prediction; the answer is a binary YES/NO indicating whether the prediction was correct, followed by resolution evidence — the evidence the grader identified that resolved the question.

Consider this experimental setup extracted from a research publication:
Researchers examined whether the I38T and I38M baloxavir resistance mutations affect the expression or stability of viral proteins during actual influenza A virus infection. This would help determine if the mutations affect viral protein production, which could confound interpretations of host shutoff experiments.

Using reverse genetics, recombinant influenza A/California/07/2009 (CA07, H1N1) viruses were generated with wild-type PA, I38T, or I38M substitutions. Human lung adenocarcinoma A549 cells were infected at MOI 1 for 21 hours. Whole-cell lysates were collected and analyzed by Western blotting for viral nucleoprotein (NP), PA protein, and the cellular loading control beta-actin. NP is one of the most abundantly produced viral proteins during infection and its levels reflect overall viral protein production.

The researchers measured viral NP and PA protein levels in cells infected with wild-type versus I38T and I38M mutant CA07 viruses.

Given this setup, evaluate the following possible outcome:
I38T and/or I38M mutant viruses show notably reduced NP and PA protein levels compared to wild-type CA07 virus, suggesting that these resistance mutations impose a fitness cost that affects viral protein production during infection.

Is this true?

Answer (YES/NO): NO